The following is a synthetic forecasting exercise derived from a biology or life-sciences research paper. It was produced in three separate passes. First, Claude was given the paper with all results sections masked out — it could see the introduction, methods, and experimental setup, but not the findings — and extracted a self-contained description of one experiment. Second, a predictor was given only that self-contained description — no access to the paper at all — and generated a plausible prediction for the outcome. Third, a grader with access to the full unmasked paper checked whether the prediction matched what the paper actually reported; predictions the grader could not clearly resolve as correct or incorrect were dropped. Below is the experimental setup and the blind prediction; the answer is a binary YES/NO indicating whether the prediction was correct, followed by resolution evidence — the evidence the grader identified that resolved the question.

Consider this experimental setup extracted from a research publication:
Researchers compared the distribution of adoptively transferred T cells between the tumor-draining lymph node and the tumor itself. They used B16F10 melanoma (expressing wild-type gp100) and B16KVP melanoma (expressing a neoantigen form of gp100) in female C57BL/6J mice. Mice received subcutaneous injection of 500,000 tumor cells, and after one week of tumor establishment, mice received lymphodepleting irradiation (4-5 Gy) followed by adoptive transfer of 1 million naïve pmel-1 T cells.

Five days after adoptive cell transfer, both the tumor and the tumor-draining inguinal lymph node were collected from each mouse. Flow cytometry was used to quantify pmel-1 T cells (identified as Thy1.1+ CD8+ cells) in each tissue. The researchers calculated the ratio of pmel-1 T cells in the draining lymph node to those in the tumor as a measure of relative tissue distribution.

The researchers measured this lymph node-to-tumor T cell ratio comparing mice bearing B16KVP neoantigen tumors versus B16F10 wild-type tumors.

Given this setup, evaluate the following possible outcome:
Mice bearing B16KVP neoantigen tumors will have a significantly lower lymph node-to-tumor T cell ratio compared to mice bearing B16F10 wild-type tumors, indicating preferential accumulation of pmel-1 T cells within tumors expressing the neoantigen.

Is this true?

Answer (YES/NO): YES